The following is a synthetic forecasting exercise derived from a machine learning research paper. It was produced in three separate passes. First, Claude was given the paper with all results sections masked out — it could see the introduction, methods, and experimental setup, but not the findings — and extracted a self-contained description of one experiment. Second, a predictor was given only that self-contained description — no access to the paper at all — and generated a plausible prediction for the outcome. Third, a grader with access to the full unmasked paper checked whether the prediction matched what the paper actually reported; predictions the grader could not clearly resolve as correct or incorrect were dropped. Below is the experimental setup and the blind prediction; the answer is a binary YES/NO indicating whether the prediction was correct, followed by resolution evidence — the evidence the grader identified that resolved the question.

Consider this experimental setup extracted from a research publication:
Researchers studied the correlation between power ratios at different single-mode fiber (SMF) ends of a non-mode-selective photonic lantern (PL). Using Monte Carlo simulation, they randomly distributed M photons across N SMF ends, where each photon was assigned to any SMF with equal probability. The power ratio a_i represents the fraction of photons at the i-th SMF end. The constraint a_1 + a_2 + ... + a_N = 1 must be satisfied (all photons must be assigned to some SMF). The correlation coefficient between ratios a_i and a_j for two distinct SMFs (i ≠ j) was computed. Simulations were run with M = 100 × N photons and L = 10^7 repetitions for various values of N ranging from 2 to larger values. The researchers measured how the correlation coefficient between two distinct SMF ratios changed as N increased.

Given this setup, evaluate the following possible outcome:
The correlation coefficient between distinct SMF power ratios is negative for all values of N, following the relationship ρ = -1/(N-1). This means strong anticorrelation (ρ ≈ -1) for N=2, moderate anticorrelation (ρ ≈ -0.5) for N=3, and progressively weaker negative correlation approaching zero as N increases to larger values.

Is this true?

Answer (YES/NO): YES